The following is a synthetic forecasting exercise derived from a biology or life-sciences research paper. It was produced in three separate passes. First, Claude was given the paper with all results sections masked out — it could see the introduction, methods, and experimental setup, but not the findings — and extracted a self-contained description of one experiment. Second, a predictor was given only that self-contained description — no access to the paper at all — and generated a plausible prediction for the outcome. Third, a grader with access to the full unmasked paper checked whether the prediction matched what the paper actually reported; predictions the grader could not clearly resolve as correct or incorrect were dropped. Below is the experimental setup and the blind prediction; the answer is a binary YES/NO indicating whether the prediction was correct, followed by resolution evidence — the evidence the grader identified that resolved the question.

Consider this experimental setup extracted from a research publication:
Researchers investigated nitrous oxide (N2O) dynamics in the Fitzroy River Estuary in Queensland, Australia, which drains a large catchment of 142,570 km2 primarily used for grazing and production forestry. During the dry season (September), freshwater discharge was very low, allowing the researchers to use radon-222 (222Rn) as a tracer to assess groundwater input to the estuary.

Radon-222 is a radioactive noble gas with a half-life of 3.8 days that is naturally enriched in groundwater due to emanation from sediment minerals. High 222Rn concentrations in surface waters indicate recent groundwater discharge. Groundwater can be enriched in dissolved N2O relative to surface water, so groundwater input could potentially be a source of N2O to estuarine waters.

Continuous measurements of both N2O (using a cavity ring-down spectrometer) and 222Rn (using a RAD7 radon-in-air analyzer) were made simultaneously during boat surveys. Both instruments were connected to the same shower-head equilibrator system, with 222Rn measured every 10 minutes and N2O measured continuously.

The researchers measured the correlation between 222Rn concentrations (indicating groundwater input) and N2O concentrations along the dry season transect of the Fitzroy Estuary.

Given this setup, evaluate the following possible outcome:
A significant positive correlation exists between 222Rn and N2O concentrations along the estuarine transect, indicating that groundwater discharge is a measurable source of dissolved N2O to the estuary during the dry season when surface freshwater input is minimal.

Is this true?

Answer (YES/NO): NO